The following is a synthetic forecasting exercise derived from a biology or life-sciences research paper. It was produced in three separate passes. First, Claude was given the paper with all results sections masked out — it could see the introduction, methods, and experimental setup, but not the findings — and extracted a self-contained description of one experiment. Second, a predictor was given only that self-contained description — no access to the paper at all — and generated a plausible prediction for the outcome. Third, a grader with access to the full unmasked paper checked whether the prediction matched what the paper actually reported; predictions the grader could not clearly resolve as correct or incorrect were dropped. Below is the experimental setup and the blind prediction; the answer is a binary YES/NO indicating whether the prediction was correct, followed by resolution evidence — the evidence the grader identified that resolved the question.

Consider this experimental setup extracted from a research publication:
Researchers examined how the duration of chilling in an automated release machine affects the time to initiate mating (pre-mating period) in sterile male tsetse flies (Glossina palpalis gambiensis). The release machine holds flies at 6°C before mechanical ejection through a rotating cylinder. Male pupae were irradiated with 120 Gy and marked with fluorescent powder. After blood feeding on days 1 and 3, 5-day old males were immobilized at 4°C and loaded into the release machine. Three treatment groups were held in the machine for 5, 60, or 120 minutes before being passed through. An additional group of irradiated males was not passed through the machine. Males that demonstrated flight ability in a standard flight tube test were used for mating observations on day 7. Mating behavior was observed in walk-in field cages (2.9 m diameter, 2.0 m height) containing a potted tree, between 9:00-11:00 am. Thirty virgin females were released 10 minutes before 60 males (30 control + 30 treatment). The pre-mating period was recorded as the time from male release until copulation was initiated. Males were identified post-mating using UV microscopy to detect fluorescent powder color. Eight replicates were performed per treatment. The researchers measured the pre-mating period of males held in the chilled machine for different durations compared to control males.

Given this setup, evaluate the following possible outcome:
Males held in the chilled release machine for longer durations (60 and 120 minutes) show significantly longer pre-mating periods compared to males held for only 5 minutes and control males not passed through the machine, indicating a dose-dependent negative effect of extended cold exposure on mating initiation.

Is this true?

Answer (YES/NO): NO